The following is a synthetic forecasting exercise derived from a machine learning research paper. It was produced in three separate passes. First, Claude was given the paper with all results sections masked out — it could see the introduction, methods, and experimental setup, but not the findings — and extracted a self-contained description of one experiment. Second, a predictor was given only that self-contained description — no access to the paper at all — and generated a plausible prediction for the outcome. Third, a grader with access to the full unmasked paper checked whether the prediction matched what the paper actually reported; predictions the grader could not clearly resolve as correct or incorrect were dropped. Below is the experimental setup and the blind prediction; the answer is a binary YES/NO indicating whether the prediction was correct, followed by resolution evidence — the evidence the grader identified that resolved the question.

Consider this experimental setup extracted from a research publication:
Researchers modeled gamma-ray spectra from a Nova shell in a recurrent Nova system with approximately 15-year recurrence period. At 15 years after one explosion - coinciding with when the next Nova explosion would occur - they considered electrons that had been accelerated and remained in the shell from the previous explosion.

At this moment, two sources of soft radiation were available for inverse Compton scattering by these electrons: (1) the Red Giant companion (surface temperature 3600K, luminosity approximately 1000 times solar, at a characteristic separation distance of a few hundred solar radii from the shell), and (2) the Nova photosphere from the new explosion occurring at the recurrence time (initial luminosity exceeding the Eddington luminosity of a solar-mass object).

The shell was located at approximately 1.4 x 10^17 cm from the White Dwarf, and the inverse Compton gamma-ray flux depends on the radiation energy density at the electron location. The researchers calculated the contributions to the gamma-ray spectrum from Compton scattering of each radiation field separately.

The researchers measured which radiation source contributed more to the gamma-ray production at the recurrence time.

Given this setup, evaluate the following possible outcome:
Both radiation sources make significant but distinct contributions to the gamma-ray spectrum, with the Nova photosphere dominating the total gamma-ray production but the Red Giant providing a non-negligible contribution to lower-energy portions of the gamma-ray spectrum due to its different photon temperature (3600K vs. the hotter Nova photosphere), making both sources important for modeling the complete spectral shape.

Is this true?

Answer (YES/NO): NO